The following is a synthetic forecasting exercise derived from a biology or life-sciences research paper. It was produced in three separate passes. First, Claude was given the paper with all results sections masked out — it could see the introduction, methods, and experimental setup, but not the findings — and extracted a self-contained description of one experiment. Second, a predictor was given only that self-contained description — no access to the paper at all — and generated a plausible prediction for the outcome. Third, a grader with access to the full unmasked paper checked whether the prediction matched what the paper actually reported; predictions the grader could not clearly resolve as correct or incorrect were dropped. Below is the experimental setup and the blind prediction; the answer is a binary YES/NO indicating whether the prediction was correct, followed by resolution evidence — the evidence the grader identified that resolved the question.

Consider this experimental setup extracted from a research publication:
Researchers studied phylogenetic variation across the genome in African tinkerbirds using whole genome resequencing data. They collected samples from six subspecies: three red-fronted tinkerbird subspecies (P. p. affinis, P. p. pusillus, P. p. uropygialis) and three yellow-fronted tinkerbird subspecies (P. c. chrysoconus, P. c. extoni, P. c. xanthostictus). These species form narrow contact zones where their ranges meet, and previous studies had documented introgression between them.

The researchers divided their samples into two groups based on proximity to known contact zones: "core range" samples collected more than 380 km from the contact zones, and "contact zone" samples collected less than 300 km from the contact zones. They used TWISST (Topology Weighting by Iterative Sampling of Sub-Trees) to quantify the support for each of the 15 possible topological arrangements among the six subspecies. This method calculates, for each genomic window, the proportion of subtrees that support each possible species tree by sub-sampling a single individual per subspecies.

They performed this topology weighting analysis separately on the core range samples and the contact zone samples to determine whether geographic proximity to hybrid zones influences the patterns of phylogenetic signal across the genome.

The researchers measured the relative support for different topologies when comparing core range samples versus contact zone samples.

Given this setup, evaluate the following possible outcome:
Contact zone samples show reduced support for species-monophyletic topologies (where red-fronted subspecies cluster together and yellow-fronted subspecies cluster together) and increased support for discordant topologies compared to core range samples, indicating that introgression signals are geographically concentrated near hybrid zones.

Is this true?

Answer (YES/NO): NO